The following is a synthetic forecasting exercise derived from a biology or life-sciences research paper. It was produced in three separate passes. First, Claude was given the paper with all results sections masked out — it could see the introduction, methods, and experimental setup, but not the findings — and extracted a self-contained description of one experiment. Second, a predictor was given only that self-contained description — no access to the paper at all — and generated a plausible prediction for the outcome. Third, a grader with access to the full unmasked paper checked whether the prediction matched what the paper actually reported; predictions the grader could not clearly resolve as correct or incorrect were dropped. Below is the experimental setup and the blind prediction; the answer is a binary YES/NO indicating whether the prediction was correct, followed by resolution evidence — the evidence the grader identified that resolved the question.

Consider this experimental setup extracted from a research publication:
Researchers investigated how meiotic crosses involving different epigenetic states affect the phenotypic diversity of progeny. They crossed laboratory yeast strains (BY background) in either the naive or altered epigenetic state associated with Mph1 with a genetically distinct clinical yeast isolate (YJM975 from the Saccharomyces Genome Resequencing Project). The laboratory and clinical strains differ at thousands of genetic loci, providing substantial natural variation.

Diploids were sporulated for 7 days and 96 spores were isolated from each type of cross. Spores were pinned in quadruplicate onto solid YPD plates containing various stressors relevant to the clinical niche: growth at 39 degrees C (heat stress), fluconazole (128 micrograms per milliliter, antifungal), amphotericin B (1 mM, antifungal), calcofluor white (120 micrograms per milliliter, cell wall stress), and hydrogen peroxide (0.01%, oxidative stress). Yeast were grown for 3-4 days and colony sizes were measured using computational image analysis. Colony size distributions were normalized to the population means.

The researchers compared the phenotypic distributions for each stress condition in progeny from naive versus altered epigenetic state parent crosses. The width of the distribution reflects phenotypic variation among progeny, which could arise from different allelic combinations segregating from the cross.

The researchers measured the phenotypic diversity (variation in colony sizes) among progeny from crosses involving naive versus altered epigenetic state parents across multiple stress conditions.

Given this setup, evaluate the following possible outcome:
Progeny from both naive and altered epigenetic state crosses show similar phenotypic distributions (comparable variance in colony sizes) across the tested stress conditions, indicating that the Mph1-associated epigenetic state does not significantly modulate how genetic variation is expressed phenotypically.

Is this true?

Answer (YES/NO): NO